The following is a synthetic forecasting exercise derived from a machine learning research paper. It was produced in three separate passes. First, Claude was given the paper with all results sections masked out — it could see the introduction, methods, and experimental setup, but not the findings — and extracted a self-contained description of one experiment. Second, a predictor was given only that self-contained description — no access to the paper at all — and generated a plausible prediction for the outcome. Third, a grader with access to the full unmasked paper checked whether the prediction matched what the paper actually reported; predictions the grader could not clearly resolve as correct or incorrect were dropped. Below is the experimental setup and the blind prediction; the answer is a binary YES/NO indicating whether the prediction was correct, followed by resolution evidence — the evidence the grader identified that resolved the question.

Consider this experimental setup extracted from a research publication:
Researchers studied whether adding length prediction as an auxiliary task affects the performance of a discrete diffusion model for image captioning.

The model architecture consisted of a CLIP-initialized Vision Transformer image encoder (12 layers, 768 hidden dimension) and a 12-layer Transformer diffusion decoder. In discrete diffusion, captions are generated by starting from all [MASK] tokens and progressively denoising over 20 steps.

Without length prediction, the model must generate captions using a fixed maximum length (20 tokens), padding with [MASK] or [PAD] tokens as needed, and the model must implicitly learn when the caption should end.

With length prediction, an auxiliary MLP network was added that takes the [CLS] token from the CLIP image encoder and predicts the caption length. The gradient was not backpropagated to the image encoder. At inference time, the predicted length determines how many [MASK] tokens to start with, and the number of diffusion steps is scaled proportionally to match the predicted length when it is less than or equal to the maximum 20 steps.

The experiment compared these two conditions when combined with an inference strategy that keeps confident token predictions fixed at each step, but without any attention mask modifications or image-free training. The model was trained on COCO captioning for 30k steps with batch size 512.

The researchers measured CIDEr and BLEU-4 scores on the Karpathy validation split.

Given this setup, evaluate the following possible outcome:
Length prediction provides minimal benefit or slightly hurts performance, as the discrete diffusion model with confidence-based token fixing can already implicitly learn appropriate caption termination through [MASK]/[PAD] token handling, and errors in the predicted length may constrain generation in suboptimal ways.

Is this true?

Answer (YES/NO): NO